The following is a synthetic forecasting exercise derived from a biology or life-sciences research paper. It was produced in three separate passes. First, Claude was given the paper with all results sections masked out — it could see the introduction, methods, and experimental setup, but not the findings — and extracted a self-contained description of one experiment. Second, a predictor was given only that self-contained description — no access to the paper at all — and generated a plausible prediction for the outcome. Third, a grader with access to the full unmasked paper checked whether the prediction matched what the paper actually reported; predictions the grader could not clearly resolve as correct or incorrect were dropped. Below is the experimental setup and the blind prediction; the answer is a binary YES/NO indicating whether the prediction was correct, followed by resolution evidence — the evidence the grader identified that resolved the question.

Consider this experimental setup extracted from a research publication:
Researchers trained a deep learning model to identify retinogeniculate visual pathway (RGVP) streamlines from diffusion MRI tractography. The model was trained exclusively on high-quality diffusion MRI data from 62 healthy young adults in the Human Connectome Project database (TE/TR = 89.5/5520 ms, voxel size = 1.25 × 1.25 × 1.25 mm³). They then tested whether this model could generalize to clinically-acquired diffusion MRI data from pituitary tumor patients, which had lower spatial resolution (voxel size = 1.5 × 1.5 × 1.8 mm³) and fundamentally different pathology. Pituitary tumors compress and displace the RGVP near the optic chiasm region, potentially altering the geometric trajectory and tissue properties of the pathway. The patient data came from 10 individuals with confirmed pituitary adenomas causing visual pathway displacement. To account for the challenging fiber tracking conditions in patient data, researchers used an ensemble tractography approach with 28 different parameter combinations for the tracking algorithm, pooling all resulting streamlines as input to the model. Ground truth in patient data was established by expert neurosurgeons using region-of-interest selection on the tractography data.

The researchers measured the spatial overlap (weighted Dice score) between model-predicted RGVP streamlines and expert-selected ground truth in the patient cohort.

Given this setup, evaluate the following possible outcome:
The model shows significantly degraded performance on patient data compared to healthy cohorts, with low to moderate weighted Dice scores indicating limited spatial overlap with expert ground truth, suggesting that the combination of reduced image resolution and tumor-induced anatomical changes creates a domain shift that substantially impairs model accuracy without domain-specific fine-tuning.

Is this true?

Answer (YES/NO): NO